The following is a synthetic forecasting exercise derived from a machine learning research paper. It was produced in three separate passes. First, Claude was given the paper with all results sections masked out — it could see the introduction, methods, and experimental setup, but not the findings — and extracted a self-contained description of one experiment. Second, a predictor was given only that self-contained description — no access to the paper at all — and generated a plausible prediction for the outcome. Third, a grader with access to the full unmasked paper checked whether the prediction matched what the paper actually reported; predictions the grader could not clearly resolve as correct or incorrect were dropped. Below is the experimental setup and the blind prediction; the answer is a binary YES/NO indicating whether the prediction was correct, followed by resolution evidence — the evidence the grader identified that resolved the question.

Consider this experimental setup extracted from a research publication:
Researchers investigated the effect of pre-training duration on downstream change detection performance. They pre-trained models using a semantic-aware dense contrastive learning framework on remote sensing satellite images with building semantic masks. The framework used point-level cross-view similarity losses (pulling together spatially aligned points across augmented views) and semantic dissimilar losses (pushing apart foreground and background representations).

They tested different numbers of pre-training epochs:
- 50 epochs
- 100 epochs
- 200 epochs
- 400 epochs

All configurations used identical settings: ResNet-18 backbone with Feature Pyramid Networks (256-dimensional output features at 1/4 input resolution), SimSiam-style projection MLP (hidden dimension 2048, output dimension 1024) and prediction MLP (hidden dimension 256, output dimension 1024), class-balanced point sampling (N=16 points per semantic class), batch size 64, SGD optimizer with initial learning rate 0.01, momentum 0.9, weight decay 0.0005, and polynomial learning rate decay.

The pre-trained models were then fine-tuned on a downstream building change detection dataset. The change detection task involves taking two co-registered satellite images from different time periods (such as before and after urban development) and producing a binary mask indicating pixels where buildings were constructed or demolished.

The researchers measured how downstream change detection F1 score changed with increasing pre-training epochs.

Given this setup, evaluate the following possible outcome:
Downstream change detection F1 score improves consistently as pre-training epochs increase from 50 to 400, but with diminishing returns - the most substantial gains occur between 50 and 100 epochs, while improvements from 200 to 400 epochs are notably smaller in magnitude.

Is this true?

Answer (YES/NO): NO